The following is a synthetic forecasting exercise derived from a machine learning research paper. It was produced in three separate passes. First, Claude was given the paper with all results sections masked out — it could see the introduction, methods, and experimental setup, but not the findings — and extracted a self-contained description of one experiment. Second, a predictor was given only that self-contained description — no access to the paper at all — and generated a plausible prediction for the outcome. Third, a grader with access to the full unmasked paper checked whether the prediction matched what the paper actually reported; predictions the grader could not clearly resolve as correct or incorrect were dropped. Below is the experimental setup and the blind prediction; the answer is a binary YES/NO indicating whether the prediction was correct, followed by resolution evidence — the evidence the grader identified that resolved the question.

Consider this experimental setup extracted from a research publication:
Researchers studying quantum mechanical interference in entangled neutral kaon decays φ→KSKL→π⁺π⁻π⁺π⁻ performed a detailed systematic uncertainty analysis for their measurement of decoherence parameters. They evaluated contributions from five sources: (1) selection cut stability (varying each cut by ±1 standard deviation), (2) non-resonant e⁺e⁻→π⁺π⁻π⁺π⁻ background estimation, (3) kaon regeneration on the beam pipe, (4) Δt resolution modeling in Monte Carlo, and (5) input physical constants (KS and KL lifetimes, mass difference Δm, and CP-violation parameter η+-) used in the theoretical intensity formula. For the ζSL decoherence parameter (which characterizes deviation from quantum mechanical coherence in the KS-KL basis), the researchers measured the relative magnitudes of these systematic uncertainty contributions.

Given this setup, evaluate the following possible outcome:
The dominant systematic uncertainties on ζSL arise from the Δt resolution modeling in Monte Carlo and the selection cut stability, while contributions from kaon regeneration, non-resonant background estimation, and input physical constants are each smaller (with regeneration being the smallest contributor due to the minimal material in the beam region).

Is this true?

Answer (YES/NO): NO